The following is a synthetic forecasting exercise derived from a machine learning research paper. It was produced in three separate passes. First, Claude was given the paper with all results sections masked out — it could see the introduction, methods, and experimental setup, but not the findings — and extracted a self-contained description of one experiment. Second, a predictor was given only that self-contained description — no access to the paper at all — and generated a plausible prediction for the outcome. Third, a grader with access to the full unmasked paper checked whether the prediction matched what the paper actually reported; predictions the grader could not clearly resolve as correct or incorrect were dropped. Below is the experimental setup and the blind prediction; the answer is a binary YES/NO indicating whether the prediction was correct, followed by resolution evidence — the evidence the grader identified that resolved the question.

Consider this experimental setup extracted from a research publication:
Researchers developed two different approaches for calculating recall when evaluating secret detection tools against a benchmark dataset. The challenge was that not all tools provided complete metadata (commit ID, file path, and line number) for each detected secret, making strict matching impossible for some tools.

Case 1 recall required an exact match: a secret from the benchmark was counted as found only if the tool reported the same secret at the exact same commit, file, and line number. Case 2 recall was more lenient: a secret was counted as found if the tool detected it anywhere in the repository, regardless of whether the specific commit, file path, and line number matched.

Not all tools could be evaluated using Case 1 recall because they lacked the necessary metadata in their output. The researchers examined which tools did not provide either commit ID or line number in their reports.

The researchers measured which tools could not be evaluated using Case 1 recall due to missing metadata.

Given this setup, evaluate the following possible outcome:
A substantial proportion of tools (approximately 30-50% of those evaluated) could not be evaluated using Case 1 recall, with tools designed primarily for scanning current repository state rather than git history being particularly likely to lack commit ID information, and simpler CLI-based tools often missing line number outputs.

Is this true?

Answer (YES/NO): NO